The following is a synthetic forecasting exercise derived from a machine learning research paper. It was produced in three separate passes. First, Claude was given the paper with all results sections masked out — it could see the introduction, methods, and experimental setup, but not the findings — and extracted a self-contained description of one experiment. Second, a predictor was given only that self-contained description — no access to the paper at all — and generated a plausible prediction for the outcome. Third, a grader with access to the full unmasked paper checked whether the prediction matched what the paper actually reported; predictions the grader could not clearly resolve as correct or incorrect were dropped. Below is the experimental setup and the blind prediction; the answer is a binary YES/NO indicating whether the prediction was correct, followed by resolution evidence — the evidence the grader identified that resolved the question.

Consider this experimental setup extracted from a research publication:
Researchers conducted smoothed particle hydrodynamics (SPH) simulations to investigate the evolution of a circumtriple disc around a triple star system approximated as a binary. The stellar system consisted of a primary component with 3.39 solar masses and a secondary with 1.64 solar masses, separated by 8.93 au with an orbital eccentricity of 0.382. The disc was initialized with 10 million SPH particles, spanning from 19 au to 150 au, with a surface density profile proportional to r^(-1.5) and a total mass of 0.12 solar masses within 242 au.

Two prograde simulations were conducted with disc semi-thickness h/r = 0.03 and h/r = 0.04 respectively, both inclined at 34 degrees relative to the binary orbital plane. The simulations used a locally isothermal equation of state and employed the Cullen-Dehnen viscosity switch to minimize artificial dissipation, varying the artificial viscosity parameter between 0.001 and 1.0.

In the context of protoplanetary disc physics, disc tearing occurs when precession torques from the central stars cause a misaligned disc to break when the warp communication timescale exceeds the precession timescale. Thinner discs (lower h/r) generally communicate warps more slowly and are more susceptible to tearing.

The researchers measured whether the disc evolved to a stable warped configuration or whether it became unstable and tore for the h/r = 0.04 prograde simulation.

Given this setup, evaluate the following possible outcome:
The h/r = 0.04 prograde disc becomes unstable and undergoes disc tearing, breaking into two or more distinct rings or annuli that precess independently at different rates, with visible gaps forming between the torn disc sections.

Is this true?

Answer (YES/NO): YES